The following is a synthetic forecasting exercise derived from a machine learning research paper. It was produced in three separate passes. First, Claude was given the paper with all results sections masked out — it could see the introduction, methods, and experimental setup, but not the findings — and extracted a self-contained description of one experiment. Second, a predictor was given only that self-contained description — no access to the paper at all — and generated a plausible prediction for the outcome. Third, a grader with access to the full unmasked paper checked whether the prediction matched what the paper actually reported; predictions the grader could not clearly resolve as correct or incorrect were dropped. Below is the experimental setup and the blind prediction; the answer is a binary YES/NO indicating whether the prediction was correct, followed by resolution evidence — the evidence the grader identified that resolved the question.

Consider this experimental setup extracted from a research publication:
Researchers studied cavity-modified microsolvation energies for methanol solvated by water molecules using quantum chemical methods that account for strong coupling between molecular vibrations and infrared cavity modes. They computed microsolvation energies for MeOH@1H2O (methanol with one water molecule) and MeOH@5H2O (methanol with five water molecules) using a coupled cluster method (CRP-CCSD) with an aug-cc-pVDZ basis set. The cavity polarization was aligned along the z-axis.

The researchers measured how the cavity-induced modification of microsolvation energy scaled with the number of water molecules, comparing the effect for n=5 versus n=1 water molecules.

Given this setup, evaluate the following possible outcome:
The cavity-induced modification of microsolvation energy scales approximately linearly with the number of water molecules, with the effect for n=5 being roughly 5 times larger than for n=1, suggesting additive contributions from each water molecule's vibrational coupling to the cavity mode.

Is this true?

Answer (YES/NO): NO